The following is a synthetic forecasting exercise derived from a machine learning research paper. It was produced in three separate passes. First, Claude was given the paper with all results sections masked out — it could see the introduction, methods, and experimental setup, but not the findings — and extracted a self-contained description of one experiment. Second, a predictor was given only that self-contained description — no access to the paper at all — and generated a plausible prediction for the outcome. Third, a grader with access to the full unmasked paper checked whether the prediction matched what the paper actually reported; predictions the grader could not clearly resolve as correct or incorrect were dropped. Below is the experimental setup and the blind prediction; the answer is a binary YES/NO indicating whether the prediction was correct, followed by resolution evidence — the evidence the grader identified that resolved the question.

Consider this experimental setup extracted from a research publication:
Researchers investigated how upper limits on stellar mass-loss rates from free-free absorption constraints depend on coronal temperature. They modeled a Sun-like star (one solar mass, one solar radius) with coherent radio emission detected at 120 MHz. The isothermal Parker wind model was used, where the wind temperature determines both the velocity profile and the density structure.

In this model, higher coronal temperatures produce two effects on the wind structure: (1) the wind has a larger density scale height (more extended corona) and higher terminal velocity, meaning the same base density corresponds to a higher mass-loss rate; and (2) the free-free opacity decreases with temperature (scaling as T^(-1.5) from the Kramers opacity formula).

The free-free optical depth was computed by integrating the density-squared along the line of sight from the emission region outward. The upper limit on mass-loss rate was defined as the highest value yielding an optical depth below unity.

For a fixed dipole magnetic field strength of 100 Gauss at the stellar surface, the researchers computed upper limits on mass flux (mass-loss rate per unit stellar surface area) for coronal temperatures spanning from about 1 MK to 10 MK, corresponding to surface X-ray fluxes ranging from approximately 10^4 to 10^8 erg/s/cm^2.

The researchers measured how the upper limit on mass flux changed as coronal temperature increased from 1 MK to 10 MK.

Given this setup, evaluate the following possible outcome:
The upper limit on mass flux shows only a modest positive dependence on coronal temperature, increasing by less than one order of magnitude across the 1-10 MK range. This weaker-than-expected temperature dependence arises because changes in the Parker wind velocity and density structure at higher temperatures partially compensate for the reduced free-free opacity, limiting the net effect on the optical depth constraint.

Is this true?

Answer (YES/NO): NO